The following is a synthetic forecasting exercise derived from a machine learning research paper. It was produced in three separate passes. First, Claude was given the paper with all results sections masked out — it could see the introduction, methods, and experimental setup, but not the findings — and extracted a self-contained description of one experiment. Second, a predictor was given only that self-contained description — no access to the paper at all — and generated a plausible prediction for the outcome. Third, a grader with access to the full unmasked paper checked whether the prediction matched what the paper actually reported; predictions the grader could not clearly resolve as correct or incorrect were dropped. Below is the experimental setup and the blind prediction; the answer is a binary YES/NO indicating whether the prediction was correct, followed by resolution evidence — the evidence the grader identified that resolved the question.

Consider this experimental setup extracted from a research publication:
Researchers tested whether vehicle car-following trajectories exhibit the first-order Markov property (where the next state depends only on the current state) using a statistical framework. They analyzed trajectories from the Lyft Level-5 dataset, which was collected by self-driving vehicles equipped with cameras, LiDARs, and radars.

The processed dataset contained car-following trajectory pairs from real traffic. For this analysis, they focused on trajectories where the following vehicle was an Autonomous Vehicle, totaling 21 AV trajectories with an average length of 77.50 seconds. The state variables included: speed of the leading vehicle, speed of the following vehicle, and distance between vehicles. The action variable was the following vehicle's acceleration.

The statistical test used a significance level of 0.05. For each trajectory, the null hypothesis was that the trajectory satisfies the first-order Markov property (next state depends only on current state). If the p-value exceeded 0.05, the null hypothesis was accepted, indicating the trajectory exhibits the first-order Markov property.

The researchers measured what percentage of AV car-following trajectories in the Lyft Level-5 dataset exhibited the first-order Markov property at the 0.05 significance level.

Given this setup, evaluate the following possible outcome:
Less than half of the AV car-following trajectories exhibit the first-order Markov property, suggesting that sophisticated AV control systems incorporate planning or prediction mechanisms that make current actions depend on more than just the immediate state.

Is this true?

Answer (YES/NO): NO